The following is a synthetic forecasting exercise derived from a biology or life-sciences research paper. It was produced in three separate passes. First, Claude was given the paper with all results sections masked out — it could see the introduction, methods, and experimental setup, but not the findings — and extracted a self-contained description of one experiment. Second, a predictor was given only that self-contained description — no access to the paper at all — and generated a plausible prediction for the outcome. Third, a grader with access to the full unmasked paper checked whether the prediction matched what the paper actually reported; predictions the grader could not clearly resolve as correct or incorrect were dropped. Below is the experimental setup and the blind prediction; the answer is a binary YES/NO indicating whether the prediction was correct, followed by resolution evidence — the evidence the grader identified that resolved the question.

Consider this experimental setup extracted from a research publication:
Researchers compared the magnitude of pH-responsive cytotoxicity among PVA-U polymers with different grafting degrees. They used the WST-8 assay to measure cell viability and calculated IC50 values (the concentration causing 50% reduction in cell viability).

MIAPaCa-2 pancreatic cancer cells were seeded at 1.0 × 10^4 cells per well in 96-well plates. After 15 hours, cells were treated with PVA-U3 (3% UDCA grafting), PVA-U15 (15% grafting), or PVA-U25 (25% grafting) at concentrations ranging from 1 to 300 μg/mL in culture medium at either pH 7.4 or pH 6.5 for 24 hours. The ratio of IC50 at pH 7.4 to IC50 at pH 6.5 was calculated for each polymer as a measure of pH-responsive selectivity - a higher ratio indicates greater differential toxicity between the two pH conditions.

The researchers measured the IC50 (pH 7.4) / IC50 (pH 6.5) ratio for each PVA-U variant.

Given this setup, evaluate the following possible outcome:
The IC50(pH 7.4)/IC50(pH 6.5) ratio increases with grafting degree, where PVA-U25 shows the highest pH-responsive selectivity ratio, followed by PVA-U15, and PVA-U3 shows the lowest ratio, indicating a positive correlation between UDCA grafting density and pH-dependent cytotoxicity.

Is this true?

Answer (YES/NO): NO